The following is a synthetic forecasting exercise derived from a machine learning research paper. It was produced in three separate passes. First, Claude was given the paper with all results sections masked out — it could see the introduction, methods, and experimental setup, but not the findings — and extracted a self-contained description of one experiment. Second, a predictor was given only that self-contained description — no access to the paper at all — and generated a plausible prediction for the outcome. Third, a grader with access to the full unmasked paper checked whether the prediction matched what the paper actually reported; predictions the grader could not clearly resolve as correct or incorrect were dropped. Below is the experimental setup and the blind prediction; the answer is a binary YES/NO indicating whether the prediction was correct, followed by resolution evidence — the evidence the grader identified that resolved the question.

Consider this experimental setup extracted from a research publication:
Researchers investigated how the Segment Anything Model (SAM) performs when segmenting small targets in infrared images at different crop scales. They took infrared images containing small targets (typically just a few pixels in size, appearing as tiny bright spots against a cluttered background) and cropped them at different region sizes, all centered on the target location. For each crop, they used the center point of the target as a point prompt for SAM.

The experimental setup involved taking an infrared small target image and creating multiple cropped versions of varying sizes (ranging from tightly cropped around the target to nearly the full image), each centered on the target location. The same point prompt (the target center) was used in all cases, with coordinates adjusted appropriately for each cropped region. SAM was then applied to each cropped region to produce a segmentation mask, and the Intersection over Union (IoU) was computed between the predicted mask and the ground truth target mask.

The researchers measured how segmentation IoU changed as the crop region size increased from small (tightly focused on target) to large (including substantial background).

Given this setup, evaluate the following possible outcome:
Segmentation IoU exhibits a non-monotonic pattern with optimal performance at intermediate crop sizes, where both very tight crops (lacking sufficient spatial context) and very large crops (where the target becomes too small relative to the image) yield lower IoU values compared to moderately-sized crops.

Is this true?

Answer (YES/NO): NO